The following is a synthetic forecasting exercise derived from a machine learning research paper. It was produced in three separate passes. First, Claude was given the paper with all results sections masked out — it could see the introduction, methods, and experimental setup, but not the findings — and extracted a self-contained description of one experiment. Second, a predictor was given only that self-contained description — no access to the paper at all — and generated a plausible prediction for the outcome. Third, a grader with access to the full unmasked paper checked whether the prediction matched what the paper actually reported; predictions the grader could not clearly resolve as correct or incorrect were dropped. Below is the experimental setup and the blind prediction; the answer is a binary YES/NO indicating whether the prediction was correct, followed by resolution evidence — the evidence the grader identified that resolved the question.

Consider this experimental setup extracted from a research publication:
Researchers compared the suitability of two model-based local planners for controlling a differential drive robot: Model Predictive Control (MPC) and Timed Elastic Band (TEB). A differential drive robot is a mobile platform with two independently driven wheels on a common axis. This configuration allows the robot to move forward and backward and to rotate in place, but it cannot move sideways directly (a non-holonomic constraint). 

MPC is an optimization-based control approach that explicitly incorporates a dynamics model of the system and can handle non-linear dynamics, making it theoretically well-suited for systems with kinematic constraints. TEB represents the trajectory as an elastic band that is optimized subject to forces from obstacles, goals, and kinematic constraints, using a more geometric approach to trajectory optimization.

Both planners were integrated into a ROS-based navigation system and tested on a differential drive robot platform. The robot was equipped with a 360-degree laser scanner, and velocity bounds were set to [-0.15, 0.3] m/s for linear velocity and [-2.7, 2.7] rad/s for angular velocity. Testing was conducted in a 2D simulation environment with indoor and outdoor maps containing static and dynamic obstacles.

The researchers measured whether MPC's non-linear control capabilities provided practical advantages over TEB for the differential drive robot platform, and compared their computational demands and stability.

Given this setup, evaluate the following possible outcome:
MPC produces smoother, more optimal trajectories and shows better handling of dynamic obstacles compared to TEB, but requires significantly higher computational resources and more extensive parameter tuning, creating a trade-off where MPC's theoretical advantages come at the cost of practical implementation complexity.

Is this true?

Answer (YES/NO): NO